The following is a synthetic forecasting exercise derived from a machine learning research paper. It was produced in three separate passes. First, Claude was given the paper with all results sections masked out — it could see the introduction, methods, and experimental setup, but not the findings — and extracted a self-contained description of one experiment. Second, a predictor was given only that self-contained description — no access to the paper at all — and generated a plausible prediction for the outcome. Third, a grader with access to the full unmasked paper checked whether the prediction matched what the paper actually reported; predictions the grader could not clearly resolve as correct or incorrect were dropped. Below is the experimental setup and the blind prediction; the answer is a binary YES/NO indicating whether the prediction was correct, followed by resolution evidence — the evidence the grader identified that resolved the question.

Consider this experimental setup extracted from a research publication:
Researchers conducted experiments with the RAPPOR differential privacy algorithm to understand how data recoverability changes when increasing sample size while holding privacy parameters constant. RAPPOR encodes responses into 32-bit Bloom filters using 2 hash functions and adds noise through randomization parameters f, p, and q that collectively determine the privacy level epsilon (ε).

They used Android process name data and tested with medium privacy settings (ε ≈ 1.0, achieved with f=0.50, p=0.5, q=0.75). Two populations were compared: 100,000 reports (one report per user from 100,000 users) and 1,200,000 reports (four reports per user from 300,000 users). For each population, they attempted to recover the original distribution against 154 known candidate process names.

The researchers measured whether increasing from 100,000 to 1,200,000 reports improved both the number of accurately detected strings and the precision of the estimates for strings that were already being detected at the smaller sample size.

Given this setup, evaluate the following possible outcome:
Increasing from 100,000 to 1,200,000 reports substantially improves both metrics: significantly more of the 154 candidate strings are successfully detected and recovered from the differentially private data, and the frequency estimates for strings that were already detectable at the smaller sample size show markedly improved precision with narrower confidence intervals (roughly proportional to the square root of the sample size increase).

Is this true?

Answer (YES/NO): NO